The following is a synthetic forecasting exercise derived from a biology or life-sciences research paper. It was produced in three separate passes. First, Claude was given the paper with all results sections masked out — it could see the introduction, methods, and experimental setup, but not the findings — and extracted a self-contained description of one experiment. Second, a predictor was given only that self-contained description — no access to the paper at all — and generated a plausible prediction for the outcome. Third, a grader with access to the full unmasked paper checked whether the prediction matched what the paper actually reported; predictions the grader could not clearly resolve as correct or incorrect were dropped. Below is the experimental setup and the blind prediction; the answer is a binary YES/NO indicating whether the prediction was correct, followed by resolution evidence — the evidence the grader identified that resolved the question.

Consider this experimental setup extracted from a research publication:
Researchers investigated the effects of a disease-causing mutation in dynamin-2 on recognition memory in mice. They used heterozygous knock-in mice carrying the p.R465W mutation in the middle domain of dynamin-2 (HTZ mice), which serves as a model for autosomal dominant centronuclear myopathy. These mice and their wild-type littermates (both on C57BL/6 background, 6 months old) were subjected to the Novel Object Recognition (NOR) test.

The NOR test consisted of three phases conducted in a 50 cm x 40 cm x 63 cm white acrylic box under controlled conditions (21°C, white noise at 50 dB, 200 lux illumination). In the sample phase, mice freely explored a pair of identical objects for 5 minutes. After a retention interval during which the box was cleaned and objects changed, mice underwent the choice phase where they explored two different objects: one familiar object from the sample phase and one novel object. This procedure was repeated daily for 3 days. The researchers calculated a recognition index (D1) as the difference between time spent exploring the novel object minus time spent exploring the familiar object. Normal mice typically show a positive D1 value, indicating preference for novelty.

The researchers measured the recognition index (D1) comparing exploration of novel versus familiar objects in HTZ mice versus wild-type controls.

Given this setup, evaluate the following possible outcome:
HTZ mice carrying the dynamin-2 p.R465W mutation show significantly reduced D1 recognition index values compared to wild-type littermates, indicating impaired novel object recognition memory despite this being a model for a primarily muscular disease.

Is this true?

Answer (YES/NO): YES